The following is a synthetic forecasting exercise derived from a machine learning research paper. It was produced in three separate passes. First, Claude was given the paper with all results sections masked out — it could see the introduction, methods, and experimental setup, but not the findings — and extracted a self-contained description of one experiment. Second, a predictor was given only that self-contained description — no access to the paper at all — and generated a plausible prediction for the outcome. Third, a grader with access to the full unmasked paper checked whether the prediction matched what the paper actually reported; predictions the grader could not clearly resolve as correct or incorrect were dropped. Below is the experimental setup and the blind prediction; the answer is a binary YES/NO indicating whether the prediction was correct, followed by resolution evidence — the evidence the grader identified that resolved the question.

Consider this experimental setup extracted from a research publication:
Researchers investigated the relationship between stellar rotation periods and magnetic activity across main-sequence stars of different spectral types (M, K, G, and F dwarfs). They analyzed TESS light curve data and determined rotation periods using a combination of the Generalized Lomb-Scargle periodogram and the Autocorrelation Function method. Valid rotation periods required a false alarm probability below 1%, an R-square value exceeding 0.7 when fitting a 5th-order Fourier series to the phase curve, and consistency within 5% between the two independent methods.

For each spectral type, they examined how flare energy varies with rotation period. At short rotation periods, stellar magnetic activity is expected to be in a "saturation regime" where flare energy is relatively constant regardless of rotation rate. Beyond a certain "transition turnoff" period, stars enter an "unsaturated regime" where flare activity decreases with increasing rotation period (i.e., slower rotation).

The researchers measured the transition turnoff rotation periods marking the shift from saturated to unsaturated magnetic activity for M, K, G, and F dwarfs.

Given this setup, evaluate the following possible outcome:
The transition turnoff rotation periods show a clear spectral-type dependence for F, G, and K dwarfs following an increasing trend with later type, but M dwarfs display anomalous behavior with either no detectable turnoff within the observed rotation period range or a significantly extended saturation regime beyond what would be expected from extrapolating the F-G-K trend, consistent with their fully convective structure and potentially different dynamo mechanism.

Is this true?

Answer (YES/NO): NO